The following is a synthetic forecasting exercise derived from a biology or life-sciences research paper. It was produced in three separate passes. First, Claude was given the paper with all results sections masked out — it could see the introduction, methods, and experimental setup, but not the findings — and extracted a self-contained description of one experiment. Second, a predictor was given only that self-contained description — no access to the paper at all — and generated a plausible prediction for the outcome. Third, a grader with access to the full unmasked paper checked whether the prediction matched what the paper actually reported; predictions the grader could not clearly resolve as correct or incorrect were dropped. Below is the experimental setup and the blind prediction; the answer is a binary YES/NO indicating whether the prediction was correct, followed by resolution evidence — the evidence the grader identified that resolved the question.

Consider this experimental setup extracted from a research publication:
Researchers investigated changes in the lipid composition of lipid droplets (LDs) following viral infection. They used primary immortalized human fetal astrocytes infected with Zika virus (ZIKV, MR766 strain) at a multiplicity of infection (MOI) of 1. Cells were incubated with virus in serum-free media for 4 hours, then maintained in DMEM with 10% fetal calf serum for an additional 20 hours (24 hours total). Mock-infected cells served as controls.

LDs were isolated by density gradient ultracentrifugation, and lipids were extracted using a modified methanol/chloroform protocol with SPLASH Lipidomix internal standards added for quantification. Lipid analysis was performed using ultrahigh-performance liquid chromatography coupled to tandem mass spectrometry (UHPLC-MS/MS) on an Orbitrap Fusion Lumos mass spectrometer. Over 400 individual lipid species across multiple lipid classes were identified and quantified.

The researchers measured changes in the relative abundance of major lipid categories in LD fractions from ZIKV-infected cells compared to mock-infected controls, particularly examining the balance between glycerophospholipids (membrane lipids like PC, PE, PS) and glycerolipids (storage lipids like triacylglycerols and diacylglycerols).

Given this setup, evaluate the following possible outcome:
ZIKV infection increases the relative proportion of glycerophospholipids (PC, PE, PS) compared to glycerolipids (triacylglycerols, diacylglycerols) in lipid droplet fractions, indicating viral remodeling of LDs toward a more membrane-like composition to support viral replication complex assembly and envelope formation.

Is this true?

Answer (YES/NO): NO